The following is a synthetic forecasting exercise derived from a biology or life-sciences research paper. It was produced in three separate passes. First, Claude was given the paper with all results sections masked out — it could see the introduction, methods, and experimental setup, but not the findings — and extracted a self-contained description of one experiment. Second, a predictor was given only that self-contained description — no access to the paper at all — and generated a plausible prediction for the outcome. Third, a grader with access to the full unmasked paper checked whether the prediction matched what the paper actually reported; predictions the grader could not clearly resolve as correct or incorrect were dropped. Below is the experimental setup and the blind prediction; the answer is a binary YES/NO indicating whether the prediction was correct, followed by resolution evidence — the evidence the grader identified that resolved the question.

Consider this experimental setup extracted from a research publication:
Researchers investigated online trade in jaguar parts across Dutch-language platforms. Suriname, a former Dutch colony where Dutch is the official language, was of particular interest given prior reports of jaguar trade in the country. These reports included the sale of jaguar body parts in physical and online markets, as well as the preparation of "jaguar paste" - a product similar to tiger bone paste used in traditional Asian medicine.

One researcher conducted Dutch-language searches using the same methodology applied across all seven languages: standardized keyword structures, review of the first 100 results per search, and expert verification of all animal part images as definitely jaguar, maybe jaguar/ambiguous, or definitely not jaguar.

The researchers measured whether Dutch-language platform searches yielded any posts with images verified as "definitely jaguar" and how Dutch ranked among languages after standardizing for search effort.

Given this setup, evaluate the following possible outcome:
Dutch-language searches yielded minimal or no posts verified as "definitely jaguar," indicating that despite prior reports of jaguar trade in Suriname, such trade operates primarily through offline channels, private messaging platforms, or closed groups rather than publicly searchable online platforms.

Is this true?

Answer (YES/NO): YES